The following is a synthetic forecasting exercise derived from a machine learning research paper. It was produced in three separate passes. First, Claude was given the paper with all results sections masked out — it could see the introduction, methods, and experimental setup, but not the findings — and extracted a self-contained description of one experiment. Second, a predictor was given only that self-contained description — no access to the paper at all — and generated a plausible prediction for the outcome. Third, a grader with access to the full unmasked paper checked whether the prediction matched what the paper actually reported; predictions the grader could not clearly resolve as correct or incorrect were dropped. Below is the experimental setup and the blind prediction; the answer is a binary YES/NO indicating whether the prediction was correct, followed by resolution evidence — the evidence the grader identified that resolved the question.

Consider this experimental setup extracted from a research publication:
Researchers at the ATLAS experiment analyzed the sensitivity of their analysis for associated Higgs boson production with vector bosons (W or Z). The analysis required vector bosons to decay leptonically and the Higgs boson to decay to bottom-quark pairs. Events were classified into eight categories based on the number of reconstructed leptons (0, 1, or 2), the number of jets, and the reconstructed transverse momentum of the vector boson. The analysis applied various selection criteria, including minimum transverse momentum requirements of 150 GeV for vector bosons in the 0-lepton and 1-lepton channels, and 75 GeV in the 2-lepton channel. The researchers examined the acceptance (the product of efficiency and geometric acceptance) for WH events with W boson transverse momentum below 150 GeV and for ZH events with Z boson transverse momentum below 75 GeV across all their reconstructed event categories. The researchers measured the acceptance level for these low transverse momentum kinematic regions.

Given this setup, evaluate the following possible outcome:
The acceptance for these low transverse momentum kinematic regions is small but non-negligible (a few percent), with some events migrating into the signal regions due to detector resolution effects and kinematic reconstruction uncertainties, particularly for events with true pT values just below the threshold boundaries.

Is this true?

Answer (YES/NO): NO